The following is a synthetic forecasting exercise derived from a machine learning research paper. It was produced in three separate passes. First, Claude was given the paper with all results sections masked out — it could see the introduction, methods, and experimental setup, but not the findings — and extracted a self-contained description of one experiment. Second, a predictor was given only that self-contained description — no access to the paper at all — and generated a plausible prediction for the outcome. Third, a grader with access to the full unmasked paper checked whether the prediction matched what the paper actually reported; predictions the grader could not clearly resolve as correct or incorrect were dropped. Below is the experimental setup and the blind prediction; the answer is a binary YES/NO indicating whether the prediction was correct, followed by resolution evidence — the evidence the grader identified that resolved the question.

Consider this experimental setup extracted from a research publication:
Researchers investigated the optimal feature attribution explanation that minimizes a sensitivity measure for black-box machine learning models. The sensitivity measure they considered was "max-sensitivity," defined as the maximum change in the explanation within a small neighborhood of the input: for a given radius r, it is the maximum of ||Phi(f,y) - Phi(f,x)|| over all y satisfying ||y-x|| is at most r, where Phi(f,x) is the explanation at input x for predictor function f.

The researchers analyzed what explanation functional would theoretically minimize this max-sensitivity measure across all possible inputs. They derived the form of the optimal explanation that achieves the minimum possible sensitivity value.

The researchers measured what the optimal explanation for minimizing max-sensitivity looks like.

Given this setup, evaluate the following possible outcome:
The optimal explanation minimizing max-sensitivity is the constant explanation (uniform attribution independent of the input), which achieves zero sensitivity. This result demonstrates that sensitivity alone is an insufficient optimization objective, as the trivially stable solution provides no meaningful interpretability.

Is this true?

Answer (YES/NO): YES